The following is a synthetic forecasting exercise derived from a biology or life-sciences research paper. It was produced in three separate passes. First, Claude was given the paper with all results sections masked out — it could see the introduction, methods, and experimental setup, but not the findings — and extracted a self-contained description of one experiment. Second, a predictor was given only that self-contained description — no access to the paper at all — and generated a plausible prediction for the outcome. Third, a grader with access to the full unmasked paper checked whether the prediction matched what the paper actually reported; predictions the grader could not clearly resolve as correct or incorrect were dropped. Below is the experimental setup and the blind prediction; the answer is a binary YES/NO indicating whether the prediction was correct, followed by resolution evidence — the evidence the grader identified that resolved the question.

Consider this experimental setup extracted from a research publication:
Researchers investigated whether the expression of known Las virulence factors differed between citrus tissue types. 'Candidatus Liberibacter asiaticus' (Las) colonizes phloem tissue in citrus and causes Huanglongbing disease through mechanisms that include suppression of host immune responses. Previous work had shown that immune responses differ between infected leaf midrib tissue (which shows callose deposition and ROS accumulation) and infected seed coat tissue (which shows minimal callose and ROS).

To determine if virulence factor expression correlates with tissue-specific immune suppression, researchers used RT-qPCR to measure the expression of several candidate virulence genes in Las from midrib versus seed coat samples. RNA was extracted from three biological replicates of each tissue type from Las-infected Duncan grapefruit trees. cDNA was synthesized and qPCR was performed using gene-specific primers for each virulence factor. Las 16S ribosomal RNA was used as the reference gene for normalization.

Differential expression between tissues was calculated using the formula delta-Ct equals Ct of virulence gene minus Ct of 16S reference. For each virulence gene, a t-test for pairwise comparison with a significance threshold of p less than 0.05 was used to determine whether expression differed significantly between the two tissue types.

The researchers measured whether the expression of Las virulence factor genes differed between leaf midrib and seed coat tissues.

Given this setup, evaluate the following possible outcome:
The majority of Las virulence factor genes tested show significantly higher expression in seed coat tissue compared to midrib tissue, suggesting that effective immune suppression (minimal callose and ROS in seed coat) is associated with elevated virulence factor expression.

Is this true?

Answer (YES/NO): NO